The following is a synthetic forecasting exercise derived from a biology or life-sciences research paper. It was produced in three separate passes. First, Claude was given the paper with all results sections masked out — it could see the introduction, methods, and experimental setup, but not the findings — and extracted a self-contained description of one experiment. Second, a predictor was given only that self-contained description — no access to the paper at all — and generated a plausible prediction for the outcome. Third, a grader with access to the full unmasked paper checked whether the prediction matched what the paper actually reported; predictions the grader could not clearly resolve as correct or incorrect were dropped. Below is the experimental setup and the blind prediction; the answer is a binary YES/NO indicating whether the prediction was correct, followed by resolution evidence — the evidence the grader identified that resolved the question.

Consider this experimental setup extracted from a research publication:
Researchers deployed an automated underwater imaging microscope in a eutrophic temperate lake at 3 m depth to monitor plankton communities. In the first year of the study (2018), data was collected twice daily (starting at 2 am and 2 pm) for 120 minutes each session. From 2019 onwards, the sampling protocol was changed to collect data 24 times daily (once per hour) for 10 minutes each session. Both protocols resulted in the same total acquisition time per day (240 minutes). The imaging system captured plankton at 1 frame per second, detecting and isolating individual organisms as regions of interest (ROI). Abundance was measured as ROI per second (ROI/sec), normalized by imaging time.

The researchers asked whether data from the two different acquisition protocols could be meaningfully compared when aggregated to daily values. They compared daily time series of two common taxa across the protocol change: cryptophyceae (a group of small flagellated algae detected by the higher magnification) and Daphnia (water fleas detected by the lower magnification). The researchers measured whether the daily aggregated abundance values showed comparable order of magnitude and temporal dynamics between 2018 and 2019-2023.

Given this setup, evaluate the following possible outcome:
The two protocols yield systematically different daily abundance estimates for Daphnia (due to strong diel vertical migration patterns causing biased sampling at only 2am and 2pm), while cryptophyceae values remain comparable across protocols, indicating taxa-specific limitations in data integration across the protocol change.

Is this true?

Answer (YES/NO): NO